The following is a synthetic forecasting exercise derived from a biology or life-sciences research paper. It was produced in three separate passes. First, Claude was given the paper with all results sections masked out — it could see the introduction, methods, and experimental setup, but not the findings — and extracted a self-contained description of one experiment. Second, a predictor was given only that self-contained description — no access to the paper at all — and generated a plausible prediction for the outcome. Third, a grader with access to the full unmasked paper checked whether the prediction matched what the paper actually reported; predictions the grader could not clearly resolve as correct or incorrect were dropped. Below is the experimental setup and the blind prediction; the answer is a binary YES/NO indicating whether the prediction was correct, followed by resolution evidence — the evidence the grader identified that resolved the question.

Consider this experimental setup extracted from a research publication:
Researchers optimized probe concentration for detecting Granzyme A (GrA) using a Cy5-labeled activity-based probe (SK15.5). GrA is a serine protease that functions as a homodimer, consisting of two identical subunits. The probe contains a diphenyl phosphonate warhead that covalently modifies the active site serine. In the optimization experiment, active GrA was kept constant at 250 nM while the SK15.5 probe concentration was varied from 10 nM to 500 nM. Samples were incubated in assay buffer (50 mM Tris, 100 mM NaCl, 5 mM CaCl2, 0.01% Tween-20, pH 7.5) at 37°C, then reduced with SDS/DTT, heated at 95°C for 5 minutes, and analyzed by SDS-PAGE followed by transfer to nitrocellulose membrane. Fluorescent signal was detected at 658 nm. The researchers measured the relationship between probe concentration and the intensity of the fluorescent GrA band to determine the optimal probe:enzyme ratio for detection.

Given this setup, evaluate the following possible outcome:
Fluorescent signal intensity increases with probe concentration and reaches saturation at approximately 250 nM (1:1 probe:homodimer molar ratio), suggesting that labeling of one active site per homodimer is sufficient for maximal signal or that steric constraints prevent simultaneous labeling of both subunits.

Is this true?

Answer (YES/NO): NO